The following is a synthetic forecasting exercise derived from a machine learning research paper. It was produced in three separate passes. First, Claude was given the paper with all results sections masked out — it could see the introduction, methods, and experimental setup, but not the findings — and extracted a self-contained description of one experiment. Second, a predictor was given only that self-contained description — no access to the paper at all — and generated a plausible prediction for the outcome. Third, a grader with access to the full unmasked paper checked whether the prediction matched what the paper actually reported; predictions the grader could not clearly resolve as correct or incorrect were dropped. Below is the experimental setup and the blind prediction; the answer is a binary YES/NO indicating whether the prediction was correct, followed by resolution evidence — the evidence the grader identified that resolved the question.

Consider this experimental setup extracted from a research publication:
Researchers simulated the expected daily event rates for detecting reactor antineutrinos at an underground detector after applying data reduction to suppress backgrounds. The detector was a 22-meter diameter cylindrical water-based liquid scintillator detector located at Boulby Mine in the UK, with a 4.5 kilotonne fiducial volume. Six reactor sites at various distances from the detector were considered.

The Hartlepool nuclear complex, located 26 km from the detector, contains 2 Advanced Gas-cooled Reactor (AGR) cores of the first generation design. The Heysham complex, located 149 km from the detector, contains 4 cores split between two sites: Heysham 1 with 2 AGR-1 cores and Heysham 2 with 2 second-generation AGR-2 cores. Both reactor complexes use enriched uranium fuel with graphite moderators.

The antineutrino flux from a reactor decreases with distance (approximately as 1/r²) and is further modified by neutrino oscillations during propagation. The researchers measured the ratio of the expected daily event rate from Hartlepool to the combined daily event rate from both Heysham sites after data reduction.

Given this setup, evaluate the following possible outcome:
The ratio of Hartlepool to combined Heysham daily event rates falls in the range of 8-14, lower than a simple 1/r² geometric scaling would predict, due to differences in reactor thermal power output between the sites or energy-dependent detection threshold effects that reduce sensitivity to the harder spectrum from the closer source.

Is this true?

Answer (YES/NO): NO